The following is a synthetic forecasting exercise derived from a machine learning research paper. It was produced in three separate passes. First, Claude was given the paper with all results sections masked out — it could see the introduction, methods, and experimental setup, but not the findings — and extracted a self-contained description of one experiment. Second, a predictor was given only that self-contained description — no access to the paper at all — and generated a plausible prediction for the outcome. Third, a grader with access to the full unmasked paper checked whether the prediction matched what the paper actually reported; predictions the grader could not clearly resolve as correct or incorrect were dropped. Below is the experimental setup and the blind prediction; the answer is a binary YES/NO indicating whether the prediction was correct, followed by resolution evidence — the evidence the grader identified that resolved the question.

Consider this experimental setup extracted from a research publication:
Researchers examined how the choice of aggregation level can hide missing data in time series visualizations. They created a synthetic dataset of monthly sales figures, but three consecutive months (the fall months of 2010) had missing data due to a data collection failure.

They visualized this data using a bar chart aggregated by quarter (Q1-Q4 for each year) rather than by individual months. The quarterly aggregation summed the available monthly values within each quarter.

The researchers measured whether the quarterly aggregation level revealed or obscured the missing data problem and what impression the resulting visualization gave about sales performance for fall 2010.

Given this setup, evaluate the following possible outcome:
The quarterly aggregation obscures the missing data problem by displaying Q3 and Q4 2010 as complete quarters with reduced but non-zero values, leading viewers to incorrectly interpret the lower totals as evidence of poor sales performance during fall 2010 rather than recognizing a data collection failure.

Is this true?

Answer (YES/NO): NO